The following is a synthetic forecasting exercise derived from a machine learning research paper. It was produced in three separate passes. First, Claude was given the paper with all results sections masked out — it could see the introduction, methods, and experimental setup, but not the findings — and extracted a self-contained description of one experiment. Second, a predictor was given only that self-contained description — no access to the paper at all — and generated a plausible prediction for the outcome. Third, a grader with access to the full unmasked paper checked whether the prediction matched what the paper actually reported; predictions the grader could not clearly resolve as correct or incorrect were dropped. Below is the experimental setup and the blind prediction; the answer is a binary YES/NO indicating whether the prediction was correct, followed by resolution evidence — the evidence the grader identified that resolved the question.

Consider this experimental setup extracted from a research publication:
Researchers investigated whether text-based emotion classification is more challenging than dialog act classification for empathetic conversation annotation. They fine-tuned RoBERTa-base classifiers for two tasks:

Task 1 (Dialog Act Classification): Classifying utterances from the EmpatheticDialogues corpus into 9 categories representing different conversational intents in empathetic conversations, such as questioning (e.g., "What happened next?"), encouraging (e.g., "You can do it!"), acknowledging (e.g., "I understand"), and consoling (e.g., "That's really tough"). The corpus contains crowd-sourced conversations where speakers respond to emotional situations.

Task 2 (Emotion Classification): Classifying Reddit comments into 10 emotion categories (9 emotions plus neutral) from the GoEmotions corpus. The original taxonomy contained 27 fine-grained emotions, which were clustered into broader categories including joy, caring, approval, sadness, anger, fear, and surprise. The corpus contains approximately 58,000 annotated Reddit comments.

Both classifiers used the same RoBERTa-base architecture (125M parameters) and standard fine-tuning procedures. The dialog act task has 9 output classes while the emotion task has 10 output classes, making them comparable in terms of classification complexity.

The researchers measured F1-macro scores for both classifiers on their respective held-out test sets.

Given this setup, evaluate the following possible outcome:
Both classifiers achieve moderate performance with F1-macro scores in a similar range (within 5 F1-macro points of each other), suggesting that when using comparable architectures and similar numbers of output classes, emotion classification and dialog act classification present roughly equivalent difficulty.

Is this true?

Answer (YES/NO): NO